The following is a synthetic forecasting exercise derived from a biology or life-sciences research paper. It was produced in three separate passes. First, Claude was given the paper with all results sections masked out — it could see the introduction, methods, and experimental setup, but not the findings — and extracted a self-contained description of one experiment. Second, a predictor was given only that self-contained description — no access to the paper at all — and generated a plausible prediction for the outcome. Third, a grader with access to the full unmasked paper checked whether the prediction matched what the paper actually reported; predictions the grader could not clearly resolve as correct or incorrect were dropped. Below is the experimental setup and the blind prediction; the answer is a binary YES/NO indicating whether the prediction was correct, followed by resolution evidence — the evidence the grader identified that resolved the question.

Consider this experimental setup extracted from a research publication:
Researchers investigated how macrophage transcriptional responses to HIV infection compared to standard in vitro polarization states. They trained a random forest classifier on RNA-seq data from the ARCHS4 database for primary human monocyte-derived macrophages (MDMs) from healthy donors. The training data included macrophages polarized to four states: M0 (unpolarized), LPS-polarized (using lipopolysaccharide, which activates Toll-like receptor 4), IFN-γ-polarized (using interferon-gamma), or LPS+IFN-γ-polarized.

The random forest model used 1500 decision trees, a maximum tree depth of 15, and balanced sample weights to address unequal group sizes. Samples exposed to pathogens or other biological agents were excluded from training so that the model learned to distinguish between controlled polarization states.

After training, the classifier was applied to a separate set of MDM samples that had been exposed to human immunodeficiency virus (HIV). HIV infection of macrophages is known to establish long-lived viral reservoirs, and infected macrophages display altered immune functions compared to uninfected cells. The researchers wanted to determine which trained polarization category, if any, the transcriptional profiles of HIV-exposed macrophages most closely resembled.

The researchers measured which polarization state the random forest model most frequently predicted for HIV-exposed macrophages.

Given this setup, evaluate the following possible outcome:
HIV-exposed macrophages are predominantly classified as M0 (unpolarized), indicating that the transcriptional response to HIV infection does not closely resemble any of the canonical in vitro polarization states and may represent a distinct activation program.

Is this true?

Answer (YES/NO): NO